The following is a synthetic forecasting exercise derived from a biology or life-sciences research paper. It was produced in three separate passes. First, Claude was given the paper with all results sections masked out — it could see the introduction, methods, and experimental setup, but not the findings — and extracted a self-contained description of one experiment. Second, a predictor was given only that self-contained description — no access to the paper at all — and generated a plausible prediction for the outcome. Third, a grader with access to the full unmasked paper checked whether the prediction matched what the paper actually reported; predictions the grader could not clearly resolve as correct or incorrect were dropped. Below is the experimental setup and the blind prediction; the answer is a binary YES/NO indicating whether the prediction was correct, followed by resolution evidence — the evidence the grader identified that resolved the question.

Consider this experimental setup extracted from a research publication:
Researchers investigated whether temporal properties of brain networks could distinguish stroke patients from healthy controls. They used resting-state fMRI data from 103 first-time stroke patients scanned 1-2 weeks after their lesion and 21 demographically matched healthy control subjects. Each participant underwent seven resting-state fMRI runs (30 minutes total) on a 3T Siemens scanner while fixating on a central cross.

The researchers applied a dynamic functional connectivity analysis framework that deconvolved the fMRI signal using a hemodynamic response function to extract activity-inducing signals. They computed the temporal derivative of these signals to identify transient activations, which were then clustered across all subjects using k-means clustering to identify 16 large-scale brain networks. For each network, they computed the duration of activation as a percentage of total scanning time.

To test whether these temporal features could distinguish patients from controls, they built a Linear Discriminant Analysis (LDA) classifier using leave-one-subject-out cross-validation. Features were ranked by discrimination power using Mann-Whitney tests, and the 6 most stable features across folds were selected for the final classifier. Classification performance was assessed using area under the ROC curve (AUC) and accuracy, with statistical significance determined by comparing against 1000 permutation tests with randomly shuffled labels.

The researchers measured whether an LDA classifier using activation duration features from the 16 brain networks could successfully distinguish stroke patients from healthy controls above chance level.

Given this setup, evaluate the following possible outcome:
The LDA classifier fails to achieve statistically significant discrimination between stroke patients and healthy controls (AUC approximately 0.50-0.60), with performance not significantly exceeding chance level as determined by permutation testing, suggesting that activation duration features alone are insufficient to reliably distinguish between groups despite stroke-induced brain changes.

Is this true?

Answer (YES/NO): NO